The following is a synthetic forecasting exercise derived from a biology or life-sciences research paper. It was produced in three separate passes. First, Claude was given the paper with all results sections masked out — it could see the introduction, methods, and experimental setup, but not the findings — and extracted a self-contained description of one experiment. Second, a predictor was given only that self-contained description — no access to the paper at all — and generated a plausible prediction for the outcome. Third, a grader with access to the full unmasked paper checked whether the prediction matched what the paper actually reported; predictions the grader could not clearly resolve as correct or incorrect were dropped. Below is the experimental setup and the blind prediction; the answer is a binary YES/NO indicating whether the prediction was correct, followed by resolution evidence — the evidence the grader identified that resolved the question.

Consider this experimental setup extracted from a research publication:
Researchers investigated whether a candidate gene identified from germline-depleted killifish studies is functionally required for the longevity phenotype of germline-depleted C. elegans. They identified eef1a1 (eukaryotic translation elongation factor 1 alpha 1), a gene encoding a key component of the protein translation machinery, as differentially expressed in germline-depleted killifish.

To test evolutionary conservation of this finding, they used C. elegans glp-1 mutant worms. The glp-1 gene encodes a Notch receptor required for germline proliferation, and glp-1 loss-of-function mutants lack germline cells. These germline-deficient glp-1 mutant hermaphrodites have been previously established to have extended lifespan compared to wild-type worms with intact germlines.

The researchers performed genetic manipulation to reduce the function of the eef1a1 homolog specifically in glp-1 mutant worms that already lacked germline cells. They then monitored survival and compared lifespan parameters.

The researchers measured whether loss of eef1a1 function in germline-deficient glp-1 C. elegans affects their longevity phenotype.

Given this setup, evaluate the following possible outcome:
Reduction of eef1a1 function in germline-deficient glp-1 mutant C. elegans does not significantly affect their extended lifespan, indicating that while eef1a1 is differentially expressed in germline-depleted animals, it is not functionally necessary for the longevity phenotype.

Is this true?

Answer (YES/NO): NO